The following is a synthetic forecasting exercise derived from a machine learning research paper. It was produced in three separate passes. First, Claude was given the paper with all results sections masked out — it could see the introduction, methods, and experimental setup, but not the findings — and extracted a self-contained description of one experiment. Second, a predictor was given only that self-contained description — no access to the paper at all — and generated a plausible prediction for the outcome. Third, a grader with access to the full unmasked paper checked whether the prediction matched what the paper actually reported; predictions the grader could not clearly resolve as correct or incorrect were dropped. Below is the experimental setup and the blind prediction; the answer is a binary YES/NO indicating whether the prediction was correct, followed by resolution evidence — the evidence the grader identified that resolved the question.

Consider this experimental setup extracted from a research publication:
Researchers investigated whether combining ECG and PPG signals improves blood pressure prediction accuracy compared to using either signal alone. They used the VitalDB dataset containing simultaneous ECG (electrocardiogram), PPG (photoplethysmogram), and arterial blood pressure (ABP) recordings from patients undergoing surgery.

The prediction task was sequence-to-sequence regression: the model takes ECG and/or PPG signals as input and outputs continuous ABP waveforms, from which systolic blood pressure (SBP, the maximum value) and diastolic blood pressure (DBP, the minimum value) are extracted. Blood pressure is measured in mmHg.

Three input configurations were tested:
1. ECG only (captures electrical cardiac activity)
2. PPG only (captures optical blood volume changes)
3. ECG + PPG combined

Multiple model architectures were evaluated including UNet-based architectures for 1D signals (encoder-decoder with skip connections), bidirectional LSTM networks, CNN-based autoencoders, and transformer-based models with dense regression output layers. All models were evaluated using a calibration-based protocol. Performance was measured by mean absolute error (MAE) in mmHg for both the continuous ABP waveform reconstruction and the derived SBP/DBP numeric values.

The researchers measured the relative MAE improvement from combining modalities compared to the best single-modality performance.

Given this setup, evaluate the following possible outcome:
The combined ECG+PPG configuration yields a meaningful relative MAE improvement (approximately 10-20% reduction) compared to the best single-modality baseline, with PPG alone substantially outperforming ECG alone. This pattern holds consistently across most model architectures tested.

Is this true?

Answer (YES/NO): NO